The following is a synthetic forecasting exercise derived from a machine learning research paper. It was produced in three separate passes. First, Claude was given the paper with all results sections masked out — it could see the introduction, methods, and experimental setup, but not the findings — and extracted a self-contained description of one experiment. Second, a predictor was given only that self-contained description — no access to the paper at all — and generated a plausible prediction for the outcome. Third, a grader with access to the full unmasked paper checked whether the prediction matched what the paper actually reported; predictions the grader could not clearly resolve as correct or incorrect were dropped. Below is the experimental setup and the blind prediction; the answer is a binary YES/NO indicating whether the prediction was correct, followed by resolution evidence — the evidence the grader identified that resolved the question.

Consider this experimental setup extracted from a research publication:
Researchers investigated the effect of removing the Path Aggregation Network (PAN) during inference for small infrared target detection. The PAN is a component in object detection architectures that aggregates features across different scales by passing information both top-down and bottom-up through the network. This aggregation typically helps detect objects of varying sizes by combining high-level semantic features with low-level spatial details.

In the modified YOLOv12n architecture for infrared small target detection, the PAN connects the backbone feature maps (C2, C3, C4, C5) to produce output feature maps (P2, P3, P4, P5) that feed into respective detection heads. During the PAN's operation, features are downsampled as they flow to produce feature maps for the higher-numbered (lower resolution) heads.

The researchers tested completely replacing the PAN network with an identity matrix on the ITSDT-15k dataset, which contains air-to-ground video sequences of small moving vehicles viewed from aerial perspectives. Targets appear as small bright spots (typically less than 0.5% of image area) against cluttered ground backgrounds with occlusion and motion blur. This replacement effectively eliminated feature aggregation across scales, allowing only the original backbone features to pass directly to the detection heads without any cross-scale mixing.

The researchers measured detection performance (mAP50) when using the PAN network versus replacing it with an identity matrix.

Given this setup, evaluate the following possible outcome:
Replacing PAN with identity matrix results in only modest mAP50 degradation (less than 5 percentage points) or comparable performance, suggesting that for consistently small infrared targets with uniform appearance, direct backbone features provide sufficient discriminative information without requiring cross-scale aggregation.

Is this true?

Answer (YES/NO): YES